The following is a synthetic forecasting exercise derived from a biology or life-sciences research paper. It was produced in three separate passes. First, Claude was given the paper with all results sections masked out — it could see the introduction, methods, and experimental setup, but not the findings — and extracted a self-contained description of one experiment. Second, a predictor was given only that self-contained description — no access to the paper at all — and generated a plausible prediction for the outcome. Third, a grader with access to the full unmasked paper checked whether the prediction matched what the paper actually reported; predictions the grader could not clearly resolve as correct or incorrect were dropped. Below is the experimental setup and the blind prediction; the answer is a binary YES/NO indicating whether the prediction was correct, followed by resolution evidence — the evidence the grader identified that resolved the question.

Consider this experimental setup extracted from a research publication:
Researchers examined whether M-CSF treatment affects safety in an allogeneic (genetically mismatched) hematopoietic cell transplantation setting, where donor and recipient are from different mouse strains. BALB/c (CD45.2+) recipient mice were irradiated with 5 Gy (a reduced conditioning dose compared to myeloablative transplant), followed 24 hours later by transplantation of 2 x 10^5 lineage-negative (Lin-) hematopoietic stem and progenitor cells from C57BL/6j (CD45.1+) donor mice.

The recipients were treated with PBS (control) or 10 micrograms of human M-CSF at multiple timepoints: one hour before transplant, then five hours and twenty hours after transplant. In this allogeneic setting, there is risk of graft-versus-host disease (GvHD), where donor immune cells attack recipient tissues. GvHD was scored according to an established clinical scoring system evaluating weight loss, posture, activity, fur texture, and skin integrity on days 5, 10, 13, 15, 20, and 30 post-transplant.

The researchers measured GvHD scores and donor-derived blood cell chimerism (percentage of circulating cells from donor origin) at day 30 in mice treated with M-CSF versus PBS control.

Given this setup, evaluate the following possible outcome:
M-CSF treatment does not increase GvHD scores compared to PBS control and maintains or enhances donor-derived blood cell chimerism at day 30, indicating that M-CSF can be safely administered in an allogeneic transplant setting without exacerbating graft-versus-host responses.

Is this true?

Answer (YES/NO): YES